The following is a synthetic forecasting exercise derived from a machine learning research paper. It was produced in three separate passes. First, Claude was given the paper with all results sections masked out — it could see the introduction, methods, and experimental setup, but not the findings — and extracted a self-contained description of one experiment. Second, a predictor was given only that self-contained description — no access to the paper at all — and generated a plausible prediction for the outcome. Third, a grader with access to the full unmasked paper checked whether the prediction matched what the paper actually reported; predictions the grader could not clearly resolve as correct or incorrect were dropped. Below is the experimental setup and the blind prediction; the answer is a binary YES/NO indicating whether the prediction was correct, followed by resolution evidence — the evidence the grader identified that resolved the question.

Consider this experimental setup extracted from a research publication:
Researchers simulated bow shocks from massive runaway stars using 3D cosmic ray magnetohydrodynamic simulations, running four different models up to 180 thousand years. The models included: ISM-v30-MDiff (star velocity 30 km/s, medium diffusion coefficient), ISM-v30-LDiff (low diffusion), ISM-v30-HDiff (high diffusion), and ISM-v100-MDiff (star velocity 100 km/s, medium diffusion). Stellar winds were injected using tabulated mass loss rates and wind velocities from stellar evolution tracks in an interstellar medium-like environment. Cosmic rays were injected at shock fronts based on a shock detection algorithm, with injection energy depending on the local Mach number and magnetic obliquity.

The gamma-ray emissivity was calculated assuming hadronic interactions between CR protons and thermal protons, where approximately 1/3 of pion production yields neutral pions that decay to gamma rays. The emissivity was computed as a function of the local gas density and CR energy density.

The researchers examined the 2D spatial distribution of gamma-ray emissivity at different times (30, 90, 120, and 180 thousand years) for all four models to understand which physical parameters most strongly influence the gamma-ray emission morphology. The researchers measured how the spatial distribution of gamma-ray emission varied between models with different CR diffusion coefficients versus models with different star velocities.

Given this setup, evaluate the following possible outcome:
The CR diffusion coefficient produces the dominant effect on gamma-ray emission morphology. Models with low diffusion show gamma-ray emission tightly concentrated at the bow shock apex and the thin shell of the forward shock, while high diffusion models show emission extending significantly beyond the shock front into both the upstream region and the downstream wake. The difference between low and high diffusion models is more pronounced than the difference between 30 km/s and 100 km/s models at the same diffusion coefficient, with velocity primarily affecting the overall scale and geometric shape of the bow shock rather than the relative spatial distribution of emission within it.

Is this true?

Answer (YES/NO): NO